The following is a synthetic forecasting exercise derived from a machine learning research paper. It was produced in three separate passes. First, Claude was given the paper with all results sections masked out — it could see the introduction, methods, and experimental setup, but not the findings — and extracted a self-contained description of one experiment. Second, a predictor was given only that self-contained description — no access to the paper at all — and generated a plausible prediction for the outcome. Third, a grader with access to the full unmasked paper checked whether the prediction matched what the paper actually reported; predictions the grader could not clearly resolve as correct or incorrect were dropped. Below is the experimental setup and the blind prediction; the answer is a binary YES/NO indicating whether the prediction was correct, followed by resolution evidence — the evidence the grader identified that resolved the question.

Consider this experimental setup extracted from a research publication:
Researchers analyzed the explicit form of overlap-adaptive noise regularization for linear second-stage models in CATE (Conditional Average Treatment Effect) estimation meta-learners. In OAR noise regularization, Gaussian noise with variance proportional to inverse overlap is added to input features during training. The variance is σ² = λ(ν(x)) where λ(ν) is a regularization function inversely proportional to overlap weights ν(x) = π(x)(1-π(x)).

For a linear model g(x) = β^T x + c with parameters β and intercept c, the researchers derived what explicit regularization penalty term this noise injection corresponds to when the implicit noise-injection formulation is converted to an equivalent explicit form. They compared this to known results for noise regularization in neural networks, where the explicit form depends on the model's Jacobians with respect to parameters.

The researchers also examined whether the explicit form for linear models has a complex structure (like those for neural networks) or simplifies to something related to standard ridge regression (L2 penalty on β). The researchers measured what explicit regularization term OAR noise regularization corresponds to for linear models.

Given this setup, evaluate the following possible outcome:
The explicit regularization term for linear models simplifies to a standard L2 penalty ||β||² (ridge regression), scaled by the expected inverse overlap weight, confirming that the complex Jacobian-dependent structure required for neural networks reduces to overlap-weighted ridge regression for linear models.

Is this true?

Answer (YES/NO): YES